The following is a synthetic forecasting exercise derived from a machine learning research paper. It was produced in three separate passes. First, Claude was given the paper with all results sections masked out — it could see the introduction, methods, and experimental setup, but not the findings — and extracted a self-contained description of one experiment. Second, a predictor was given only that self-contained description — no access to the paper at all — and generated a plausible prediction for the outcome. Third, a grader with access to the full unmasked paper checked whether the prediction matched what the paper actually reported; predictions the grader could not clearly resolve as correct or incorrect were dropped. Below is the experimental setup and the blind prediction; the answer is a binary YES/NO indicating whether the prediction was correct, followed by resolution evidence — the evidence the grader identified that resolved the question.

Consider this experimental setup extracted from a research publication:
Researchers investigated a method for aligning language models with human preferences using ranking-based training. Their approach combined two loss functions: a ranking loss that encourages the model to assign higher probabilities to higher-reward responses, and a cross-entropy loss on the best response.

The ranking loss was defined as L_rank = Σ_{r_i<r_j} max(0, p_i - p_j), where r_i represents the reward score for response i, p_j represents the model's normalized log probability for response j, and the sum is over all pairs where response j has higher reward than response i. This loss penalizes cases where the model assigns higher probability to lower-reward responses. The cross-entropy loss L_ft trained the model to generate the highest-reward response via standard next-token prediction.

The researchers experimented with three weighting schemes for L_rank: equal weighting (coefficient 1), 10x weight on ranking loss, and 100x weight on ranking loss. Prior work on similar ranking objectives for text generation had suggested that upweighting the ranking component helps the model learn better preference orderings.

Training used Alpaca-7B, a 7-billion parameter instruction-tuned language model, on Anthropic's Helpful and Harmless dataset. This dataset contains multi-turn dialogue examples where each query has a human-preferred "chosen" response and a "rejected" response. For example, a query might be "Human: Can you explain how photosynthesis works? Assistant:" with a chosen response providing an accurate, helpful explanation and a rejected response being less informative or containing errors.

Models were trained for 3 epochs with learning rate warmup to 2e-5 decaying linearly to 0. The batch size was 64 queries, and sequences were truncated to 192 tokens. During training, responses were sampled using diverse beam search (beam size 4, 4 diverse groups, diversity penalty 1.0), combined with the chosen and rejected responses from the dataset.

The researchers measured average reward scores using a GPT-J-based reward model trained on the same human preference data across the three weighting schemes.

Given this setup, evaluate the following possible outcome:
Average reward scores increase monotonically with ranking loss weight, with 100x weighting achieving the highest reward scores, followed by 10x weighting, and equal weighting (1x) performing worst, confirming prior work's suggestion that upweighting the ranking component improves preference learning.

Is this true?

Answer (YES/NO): NO